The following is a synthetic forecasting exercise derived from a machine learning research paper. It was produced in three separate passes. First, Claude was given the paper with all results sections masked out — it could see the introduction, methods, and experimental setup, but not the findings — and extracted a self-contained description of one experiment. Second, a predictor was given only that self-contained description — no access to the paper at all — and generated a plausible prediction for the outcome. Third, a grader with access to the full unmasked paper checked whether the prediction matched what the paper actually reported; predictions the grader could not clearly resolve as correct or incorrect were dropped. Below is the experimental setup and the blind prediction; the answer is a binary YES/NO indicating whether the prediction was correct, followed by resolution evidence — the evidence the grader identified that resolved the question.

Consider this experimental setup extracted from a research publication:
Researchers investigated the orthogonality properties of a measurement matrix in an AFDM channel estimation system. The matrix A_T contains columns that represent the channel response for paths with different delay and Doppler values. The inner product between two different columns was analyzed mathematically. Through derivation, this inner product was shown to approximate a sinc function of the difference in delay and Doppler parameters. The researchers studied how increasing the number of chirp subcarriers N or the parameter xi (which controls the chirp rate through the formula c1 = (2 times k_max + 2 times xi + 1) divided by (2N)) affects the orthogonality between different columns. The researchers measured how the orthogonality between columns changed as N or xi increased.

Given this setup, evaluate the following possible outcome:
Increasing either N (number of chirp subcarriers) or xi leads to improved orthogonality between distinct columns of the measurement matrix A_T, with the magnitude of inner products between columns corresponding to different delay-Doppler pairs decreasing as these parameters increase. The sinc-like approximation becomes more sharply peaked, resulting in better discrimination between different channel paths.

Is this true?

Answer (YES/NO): YES